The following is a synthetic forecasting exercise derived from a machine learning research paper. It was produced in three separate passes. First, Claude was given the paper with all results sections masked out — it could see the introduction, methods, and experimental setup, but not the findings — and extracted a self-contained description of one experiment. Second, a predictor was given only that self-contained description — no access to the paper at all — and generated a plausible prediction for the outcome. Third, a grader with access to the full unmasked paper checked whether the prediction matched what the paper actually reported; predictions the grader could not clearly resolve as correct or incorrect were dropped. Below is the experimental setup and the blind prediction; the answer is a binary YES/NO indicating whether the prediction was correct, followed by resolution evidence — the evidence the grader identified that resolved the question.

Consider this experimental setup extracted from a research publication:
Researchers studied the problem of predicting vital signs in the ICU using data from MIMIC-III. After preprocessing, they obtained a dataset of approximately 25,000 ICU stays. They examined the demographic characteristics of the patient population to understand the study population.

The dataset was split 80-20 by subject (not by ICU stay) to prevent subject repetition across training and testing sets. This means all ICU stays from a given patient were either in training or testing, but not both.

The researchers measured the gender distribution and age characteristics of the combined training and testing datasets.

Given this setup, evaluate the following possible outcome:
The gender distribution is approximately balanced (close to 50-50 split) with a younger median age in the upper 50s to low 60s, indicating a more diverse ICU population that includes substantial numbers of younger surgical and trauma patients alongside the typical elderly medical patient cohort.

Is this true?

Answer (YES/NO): NO